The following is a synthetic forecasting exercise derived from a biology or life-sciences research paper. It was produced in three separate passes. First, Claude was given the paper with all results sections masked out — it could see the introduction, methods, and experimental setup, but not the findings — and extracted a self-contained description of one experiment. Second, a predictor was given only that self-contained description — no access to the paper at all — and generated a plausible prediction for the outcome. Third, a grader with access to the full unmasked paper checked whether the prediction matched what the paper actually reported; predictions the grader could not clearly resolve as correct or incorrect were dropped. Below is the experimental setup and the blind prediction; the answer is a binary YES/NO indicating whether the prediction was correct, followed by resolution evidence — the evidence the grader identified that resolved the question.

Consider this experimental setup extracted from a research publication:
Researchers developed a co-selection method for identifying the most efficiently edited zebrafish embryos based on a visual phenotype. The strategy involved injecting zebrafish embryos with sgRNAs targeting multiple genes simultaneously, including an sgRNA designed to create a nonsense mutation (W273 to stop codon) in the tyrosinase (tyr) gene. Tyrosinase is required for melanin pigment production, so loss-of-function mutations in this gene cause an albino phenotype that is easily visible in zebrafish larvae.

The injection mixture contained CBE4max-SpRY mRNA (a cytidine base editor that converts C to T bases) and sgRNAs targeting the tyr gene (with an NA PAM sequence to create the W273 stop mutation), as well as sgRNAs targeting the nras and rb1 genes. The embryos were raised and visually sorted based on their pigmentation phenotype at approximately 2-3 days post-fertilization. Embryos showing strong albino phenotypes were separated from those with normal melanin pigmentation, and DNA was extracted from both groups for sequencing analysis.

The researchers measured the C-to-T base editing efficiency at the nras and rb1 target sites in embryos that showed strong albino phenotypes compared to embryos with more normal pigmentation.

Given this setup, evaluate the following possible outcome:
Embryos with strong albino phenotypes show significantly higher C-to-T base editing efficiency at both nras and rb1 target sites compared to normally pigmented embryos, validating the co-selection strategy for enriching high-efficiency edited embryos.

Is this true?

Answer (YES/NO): YES